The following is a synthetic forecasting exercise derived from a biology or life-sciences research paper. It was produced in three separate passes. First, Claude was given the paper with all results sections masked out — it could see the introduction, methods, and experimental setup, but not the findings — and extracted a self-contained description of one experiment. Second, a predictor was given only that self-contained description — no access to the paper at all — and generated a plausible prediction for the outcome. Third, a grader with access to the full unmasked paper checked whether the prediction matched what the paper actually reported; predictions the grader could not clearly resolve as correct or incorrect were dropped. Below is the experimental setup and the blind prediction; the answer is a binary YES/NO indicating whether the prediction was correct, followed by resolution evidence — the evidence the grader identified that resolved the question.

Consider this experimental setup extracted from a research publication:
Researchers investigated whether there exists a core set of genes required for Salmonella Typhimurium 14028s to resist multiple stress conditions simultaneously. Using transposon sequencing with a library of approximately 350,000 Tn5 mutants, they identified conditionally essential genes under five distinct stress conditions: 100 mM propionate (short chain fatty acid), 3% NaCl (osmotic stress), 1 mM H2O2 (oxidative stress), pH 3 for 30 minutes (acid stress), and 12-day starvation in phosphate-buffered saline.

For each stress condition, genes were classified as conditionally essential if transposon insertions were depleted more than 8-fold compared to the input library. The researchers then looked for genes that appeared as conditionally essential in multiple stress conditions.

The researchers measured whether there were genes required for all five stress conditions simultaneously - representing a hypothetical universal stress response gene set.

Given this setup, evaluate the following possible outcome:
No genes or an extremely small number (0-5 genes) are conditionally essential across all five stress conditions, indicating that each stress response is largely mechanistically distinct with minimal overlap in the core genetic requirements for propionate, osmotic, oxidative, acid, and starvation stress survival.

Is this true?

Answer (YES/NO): NO